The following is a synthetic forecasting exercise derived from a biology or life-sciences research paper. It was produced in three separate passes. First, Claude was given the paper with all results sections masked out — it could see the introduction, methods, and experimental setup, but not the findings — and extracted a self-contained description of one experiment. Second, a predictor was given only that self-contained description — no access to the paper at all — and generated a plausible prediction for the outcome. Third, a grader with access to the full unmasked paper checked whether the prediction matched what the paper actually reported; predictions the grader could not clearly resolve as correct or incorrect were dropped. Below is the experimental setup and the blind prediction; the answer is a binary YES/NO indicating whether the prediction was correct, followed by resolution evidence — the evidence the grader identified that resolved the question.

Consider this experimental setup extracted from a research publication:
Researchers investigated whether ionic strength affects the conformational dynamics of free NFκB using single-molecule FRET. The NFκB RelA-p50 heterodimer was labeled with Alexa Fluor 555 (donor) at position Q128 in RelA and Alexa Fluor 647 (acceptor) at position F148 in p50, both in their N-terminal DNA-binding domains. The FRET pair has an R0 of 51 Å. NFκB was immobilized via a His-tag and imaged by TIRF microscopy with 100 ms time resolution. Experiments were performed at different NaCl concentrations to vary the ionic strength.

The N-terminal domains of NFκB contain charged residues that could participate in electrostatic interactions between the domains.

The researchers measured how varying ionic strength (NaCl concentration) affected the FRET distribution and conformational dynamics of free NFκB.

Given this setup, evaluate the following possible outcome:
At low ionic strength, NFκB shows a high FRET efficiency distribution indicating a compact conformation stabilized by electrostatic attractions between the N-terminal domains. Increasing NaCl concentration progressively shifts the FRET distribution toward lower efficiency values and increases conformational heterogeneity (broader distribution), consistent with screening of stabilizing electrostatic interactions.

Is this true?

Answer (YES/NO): NO